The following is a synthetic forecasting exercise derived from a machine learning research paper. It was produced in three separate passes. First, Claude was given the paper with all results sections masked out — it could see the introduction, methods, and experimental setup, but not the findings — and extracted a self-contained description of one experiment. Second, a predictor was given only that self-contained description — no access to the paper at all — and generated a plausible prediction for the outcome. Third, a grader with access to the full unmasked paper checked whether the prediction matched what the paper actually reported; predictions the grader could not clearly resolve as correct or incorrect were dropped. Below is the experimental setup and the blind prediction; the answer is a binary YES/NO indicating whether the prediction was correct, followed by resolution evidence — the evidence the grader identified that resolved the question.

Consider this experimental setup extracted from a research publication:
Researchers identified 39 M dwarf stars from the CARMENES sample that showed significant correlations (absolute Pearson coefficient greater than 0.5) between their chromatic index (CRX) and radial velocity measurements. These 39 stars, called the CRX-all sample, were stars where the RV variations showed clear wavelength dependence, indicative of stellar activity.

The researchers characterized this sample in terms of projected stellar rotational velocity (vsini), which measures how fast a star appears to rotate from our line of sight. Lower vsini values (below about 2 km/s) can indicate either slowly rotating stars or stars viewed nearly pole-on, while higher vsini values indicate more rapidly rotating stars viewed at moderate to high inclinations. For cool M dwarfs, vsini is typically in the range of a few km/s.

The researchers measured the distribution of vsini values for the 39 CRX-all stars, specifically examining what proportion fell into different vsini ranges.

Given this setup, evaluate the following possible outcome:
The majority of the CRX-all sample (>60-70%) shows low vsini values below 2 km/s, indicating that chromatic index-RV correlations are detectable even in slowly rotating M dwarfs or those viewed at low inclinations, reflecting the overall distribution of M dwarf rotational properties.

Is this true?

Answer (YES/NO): NO